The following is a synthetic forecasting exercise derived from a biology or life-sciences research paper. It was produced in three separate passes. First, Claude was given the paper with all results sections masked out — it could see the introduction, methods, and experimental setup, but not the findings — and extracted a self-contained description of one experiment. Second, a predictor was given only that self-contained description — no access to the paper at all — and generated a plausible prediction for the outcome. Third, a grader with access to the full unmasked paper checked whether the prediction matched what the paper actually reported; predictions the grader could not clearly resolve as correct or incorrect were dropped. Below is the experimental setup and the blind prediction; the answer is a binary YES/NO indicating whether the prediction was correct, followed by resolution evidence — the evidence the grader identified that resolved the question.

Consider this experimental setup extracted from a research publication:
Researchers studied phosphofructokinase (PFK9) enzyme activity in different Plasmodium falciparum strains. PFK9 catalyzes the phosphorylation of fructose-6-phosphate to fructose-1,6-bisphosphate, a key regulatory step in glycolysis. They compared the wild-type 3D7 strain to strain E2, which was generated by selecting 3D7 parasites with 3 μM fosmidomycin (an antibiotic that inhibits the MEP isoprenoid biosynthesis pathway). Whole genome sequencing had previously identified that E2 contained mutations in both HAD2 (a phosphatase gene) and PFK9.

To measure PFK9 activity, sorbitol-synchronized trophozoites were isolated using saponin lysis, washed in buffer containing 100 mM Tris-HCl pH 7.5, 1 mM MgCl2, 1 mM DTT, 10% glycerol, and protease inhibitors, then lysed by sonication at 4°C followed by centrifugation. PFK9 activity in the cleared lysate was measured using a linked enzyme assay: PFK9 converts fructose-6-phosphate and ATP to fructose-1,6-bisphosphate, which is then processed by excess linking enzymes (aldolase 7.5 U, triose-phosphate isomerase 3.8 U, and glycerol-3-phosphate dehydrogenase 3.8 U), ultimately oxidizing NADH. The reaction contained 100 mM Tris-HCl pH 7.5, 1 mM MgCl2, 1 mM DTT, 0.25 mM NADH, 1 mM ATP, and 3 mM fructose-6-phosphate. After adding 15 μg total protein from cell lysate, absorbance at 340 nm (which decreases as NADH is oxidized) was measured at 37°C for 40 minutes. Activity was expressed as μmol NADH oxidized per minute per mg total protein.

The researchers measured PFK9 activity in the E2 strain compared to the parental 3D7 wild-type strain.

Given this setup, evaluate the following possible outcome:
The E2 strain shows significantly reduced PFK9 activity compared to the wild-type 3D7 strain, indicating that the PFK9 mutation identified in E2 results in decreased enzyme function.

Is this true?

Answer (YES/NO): YES